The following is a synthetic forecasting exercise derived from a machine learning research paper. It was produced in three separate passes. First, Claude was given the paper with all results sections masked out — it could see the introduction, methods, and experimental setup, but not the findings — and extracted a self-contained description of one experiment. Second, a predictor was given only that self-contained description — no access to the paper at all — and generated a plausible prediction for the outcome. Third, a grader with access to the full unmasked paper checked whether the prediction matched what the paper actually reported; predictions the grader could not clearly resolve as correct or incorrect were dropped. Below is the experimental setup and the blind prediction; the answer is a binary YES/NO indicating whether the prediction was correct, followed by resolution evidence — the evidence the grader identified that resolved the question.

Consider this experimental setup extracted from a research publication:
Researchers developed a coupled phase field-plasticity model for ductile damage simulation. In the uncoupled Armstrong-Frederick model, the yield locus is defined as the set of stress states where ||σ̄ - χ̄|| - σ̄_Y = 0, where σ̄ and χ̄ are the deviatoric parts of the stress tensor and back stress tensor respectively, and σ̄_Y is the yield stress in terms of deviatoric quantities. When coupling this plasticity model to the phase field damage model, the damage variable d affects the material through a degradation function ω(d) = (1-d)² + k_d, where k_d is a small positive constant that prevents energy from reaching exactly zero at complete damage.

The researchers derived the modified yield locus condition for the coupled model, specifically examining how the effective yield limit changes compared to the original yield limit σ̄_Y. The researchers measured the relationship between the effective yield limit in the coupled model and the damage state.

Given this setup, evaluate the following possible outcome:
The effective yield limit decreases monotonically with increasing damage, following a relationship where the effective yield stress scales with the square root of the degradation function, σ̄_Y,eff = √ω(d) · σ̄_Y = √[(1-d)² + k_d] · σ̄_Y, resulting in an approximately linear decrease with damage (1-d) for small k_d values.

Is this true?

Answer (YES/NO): NO